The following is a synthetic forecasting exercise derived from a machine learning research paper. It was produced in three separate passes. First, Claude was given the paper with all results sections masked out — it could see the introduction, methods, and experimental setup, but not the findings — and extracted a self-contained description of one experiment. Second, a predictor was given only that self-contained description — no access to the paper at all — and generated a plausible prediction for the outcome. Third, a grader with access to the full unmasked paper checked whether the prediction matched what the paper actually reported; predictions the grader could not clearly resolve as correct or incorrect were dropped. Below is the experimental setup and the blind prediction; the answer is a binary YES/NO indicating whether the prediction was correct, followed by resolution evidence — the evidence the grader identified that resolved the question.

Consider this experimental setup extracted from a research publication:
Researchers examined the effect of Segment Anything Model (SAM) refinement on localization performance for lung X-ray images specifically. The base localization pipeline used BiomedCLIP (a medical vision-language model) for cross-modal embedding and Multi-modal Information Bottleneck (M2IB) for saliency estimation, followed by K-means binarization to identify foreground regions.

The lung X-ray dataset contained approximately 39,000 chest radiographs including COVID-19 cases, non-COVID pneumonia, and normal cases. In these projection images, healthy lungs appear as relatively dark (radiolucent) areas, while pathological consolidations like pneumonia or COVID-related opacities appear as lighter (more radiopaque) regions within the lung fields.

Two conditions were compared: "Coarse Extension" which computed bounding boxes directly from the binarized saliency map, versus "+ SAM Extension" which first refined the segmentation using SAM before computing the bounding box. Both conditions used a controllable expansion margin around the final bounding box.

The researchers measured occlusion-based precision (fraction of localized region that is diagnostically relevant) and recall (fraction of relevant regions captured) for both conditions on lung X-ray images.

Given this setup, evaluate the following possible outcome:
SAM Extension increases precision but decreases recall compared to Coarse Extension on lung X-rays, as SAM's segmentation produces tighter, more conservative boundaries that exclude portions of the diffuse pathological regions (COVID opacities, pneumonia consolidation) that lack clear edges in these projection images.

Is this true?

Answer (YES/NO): YES